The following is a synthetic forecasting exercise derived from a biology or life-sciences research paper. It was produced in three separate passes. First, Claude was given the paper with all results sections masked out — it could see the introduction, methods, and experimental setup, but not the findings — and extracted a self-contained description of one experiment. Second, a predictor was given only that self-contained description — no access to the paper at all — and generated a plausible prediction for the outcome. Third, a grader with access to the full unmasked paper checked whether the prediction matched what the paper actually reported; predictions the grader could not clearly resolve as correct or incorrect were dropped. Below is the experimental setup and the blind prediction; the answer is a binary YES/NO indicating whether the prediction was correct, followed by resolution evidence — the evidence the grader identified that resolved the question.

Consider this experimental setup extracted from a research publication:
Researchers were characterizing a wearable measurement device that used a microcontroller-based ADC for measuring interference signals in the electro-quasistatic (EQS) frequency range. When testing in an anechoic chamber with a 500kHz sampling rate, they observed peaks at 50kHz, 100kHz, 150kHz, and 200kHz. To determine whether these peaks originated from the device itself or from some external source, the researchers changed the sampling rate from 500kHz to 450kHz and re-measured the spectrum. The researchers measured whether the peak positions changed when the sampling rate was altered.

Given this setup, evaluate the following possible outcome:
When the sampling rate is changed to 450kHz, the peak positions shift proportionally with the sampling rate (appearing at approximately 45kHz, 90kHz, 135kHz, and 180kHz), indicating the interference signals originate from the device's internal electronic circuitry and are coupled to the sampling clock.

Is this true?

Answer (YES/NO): YES